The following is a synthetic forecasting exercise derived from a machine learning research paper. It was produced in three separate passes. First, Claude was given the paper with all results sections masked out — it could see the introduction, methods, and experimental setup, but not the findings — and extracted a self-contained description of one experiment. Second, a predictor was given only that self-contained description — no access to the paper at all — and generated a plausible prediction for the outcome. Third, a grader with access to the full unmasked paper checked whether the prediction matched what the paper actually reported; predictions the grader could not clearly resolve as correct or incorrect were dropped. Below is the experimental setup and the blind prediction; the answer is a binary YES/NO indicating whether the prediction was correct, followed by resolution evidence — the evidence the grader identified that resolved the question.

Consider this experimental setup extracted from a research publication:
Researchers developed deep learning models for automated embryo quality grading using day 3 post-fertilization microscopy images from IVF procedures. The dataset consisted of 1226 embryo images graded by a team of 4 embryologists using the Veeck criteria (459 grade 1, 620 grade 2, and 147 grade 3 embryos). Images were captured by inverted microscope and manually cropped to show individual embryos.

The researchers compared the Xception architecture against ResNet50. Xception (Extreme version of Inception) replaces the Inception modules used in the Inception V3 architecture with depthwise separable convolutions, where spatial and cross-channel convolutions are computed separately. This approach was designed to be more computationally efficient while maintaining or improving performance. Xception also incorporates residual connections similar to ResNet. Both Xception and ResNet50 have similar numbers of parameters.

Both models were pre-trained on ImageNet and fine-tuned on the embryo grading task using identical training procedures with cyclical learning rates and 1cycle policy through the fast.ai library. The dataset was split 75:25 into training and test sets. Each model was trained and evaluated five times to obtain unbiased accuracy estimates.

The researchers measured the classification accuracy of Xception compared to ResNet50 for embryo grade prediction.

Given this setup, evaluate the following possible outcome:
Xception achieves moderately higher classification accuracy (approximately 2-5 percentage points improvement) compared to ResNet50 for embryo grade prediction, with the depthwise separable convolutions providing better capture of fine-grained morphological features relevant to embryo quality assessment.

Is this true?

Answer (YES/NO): NO